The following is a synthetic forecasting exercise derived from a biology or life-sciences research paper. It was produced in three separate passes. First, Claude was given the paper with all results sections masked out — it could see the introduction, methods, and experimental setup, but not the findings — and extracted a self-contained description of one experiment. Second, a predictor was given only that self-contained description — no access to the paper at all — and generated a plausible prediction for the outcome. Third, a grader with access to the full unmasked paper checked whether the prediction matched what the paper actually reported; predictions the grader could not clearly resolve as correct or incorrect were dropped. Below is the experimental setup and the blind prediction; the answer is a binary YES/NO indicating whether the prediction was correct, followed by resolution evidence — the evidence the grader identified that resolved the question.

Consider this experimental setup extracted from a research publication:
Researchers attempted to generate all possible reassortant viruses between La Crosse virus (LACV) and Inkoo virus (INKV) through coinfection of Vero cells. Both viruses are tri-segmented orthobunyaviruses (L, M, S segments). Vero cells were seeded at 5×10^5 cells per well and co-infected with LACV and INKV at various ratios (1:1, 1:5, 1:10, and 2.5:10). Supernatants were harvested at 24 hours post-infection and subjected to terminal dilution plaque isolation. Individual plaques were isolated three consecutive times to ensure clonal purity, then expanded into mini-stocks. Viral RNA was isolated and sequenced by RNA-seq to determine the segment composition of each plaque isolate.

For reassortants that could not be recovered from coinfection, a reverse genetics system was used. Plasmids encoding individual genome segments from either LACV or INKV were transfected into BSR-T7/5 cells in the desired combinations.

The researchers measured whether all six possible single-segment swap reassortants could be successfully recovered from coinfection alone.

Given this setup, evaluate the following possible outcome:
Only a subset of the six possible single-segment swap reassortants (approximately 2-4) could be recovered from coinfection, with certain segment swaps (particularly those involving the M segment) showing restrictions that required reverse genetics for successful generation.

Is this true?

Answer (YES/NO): NO